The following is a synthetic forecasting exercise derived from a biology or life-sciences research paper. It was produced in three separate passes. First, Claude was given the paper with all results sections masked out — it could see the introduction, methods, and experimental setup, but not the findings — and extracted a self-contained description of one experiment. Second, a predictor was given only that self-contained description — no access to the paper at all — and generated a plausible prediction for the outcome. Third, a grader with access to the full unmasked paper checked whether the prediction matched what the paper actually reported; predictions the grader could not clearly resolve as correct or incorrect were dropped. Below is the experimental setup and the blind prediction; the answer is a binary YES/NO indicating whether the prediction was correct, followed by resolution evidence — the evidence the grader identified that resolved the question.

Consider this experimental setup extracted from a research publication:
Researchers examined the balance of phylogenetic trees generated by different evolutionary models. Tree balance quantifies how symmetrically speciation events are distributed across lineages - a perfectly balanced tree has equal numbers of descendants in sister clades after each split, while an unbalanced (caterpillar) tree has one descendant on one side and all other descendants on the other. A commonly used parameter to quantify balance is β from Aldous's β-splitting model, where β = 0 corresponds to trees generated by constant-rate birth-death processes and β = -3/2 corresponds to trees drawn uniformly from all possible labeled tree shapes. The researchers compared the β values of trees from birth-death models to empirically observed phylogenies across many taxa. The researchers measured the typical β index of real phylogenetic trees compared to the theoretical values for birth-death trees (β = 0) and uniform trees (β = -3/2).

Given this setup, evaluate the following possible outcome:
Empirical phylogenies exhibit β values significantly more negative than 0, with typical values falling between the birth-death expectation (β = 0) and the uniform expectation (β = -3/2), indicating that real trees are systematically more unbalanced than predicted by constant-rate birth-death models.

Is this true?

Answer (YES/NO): YES